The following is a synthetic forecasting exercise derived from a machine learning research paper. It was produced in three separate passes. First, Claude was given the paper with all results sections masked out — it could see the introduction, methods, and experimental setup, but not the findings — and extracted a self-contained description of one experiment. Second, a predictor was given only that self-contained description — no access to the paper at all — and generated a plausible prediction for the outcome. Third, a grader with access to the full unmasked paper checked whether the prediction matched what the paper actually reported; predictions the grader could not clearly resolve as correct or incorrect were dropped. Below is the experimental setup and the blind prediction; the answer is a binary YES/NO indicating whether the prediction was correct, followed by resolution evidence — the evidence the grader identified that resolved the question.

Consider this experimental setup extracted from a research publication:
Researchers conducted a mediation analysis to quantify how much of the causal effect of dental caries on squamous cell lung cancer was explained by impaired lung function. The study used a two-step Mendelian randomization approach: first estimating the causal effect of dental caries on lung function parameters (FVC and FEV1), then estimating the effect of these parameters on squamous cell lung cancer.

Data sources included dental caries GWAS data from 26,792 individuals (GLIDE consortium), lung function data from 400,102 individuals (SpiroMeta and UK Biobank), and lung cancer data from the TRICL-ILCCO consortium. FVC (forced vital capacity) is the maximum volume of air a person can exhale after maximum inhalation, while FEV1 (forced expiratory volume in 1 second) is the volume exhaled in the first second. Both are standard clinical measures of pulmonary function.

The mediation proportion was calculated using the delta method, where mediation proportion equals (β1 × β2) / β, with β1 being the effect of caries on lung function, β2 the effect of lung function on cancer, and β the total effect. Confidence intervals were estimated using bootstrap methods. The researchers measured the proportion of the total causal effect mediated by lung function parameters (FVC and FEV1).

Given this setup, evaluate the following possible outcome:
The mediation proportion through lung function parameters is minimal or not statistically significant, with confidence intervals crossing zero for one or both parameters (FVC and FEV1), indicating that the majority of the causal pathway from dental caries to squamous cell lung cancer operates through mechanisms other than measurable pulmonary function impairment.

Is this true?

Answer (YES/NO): NO